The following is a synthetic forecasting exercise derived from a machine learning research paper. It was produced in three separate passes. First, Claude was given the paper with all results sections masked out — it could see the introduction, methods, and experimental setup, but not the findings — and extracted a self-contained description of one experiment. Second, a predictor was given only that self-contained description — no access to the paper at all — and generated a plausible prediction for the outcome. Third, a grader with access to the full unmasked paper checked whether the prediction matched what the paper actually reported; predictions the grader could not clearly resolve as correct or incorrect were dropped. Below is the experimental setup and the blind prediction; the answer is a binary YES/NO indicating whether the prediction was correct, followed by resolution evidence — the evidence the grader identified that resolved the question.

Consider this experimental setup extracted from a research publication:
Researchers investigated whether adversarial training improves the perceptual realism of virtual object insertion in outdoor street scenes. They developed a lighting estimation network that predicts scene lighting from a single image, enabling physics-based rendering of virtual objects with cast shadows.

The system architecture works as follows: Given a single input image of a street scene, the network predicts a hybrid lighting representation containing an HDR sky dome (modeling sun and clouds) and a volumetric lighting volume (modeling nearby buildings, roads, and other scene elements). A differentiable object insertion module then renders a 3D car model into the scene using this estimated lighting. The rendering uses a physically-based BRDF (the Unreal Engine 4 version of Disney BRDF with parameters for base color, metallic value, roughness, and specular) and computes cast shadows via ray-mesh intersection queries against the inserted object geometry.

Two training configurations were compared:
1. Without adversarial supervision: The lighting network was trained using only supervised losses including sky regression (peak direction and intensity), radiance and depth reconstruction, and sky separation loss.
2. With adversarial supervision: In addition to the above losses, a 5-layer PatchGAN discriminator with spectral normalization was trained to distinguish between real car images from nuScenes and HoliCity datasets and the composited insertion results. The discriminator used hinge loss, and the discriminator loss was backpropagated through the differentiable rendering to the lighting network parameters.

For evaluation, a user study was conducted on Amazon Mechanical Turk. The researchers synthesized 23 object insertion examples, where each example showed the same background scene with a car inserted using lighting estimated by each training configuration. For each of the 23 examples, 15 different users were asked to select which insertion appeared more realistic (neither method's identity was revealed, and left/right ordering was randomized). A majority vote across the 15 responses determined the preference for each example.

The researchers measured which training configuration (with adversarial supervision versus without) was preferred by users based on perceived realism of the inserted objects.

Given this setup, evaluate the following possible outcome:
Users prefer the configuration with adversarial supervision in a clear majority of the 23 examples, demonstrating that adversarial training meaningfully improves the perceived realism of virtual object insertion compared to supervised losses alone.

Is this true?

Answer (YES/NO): NO